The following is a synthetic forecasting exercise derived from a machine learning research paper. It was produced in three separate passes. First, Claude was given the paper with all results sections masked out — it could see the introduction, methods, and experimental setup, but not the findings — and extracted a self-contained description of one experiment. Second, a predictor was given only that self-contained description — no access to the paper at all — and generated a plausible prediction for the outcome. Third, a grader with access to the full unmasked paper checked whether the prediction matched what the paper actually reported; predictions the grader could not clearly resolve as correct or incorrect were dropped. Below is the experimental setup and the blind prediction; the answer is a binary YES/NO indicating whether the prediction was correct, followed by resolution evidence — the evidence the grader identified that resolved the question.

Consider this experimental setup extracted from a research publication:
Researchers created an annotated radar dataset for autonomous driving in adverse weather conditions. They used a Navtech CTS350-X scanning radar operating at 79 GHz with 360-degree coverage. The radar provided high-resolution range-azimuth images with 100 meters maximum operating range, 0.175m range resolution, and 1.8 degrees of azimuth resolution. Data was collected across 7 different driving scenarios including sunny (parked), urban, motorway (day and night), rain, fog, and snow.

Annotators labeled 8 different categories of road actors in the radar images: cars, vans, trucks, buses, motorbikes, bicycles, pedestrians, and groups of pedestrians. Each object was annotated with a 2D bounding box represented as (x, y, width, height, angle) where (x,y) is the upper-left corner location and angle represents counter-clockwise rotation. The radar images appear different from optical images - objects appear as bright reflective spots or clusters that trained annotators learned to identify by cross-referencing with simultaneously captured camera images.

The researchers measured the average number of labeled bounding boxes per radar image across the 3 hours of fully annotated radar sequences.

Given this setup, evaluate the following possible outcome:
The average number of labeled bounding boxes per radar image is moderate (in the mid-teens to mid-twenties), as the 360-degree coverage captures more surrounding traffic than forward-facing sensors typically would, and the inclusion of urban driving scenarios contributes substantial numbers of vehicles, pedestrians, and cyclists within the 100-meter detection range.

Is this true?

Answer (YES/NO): NO